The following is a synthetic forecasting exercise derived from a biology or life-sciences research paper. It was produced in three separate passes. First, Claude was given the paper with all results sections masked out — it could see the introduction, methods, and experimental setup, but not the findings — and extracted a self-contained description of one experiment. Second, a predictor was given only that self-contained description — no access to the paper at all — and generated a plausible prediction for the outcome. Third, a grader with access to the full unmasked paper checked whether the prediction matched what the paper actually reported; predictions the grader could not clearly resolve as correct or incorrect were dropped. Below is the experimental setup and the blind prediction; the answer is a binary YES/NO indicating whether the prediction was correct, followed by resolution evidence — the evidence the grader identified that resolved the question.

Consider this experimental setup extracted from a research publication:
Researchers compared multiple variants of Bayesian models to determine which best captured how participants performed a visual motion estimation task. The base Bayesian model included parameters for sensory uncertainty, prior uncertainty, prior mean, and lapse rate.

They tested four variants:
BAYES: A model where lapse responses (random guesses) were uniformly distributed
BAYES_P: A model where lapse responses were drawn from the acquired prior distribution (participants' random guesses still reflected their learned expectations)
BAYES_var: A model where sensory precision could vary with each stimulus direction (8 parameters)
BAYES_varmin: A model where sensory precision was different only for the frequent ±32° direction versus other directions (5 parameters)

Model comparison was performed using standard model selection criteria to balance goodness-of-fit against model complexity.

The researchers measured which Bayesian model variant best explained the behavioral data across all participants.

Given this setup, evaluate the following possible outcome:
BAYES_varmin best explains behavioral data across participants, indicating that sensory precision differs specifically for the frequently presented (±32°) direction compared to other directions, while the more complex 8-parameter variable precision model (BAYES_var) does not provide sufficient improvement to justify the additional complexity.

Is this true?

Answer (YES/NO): NO